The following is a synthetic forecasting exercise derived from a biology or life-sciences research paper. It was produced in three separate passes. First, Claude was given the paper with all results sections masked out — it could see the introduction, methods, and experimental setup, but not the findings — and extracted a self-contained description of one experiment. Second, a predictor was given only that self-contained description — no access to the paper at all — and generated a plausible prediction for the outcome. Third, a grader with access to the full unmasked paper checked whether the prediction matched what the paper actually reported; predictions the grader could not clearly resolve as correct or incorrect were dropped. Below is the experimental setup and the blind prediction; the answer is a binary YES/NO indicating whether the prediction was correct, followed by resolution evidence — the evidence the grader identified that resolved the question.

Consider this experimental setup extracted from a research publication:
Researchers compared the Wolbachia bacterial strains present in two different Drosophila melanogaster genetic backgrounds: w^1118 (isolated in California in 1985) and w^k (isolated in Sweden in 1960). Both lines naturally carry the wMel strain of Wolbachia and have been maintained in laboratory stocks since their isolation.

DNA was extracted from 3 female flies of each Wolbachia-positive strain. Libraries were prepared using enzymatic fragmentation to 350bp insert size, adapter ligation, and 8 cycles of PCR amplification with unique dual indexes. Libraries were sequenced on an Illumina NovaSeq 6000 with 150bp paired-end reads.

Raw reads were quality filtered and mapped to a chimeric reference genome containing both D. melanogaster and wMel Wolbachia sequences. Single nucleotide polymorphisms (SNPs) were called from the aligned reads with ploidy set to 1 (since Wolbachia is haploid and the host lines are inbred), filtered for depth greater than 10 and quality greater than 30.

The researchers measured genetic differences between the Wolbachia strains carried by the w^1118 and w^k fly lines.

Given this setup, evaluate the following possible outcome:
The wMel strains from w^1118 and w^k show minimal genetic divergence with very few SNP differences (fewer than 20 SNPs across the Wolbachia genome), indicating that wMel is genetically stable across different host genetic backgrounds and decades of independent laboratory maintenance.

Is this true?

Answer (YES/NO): YES